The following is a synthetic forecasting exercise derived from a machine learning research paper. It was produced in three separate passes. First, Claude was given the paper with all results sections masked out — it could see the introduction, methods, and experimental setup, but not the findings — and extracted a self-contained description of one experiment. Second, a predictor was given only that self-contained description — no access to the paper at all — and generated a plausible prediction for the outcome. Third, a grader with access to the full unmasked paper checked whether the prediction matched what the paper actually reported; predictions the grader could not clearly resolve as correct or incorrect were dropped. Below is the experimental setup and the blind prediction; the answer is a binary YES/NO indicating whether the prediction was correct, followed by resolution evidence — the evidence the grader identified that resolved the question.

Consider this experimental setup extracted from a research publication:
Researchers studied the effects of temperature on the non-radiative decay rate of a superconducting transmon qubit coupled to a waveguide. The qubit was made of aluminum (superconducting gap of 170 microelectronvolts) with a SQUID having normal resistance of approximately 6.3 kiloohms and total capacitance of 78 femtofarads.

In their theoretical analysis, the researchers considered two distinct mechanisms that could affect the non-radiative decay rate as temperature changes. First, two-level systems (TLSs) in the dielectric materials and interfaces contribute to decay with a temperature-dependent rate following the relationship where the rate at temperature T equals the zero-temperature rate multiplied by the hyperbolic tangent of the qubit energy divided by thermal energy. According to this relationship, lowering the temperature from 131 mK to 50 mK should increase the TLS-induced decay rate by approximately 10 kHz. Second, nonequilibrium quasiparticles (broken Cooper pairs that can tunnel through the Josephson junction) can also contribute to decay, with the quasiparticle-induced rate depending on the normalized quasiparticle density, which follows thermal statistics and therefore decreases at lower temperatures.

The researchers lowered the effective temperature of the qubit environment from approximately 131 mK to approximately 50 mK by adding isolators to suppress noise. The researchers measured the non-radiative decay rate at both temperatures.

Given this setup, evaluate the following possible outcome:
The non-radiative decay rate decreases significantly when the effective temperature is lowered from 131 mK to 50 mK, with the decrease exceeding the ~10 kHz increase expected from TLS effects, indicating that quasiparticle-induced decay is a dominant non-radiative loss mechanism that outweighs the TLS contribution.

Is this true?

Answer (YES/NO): NO